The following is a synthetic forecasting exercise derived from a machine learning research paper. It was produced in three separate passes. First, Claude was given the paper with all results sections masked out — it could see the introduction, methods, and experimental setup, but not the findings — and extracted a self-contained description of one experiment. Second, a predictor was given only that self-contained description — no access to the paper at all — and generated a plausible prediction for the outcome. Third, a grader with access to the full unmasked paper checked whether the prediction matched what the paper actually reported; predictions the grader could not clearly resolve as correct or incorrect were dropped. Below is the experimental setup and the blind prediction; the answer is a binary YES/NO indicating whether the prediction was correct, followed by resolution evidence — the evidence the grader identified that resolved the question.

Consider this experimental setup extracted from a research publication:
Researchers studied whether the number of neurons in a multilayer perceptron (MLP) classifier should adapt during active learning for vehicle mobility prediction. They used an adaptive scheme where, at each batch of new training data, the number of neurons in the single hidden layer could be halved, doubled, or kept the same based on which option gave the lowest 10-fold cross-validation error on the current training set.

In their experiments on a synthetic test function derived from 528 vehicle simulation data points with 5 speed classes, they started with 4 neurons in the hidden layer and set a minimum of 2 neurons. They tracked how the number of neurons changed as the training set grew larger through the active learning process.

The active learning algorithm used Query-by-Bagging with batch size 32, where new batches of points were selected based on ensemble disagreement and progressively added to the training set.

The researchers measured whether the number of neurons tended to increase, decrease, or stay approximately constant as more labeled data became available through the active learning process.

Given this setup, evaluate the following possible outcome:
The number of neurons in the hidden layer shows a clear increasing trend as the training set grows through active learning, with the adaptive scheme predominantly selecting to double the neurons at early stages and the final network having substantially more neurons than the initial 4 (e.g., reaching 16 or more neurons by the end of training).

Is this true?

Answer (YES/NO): NO